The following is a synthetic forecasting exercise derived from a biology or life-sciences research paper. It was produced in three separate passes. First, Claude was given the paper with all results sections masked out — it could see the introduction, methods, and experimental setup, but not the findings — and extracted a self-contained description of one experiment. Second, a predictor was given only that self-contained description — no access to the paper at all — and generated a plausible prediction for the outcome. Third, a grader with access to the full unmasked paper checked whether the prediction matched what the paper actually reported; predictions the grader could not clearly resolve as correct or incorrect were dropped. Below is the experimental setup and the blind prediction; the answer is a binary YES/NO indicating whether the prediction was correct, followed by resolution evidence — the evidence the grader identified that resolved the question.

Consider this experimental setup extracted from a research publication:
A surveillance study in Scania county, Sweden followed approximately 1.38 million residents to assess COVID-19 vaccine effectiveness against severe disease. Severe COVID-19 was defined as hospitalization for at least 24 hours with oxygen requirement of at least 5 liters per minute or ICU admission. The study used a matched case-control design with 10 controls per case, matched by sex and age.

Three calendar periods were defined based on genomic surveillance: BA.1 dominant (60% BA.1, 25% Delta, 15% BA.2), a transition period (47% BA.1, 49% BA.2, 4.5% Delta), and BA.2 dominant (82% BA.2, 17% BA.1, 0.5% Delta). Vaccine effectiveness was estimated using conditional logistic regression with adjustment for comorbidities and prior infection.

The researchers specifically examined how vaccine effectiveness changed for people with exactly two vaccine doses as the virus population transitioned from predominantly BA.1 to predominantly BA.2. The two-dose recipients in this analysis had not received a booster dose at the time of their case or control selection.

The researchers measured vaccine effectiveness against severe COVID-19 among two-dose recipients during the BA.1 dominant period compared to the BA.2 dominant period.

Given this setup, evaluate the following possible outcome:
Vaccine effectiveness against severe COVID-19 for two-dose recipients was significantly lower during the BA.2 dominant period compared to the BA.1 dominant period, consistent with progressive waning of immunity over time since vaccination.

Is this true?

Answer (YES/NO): NO